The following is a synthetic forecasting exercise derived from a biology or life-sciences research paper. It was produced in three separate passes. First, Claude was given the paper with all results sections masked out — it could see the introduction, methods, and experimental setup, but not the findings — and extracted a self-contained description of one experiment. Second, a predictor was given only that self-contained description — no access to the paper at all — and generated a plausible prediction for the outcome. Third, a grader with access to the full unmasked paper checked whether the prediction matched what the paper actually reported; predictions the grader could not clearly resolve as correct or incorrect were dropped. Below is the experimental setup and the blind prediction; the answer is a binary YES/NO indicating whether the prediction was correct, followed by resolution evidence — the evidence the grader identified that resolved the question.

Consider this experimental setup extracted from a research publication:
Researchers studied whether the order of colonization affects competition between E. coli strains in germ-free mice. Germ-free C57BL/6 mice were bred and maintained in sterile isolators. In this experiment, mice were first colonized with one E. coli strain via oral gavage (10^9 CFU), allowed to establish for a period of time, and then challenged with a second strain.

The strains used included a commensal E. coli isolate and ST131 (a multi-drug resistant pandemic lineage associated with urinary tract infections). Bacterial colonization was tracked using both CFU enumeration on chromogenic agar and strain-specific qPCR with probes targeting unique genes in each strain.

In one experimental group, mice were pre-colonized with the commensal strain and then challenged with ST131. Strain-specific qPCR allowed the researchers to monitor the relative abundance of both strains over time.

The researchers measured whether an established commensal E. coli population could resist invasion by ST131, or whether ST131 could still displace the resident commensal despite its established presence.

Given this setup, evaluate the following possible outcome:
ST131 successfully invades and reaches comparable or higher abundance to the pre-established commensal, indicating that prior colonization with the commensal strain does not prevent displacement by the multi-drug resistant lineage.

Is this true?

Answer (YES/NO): YES